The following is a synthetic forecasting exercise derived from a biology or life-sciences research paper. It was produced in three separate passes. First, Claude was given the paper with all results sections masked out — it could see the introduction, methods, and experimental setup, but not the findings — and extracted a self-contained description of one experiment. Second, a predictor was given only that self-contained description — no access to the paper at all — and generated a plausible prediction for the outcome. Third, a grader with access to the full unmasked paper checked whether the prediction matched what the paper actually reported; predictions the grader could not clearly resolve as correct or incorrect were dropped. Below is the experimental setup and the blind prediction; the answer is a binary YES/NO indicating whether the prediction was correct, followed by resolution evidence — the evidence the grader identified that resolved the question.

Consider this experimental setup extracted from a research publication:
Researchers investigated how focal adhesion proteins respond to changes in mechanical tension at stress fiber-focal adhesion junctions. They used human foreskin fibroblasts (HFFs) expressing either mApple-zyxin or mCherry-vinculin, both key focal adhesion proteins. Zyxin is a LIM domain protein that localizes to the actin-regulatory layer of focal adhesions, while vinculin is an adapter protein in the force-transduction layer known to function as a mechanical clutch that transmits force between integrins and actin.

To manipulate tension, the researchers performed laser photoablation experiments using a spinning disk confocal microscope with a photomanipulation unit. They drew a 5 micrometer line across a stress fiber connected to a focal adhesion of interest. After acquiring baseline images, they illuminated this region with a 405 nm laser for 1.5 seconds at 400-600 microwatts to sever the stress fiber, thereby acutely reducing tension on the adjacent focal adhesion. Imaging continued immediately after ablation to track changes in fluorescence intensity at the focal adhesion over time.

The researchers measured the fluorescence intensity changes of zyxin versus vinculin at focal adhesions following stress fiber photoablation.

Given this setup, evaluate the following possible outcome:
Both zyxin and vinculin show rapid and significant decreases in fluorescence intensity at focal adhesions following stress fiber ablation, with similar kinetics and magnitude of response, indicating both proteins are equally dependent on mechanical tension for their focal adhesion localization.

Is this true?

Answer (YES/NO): NO